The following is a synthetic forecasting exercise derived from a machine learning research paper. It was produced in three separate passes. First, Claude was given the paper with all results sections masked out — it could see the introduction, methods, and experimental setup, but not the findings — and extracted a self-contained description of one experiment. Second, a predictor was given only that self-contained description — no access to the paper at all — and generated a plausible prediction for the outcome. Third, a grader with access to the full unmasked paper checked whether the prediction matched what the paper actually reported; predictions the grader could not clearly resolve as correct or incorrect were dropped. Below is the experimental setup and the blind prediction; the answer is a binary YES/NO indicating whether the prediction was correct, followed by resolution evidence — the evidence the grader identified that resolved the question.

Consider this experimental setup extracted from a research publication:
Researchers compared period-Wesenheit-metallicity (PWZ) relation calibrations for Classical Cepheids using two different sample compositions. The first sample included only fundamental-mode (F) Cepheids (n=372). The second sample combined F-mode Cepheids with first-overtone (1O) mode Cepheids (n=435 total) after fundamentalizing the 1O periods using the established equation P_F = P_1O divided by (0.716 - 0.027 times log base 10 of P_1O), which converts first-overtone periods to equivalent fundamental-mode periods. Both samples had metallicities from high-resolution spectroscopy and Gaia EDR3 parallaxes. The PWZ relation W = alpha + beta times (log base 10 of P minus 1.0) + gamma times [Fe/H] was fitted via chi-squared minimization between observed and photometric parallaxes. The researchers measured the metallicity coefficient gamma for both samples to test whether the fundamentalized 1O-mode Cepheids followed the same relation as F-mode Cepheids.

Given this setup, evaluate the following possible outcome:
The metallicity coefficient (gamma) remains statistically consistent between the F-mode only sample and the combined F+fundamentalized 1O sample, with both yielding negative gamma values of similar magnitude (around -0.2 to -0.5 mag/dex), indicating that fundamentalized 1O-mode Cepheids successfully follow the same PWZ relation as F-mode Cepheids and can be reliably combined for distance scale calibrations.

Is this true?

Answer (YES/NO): NO